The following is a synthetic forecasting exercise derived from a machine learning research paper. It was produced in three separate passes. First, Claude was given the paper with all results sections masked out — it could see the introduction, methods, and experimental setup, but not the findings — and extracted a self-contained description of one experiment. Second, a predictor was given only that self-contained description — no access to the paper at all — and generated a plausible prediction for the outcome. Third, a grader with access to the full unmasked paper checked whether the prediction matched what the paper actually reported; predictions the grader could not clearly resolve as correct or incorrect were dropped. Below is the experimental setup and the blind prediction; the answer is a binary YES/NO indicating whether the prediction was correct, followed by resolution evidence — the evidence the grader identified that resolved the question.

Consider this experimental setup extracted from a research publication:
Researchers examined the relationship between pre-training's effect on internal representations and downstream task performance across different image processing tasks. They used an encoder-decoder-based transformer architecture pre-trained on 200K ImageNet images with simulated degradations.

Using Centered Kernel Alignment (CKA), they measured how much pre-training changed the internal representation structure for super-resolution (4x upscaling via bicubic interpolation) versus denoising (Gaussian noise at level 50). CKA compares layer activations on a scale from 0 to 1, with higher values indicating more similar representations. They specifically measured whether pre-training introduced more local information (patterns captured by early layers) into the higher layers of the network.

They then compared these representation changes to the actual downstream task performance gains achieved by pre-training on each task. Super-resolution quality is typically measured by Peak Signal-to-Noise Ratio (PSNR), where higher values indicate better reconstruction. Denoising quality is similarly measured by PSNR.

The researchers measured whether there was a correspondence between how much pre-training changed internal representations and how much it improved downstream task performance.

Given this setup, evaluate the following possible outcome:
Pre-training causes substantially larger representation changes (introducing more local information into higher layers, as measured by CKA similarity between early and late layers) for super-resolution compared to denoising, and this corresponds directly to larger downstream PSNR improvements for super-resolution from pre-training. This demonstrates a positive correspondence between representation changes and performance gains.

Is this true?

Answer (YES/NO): YES